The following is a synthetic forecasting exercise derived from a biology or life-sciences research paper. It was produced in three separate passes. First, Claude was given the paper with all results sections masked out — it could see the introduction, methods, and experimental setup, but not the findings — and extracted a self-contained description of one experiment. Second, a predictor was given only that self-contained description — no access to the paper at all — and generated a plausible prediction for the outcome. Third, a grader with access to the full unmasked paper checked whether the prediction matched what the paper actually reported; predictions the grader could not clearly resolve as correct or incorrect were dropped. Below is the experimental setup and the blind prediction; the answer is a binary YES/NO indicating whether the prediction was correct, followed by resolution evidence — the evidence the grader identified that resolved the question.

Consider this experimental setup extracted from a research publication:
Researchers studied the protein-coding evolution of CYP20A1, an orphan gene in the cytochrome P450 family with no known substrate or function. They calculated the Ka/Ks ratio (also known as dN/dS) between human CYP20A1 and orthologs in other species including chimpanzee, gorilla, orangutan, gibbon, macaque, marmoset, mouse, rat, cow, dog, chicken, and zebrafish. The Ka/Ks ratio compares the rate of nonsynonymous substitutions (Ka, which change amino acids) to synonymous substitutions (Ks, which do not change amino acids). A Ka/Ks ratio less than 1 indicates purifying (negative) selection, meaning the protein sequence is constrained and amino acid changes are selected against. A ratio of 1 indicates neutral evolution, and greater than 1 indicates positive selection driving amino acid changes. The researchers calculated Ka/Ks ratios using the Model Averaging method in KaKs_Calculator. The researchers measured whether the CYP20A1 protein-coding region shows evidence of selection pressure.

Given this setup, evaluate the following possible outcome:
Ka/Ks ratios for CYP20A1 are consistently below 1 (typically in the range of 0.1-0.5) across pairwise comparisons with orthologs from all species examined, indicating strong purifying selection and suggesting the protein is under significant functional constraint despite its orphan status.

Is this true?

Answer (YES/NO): YES